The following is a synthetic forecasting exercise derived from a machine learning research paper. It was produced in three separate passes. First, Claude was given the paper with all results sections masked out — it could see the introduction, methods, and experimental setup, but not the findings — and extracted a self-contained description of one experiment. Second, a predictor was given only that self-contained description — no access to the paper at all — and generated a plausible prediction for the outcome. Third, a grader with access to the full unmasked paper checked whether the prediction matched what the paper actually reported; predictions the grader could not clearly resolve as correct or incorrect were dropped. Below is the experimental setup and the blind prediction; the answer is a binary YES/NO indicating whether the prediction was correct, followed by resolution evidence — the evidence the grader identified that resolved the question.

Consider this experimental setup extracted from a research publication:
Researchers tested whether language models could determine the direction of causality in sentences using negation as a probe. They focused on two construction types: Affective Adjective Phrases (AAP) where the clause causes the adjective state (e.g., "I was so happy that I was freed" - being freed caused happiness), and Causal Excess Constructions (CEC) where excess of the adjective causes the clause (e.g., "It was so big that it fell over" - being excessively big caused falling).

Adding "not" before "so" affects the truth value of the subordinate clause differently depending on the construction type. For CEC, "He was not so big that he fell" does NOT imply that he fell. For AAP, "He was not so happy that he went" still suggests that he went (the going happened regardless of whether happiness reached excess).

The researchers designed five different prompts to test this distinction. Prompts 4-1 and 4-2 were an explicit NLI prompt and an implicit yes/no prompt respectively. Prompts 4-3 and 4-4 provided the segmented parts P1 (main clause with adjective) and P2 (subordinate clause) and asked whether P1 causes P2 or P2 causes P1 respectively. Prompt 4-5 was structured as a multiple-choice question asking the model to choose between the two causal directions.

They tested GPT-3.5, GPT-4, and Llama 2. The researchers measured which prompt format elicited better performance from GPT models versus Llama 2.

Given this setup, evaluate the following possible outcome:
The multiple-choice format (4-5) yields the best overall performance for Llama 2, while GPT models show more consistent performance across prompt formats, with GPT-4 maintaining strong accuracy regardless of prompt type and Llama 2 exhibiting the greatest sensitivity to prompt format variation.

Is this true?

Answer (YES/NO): NO